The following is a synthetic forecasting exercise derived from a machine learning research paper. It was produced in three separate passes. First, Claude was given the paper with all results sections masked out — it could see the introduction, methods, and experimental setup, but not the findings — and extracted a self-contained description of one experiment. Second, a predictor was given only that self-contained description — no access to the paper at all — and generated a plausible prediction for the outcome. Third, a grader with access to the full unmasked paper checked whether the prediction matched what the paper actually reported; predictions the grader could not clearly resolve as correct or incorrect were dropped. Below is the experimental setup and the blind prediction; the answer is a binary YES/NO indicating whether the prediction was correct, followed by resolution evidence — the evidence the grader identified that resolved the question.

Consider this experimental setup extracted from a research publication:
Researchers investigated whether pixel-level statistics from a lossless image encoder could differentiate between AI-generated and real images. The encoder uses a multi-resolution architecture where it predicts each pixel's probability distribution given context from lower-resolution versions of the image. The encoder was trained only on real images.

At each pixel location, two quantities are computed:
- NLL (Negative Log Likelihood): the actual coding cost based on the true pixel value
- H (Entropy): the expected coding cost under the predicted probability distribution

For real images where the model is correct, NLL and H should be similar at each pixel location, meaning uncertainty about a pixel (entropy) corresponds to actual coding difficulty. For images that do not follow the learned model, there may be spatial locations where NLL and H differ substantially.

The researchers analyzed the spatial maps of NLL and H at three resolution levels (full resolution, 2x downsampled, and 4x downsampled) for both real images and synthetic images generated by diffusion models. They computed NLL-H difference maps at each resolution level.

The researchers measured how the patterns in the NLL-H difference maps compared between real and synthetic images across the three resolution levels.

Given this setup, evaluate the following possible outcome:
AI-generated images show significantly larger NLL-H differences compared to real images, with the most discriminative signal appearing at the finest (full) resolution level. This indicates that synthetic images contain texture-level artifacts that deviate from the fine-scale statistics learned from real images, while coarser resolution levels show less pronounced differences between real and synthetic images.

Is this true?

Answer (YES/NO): YES